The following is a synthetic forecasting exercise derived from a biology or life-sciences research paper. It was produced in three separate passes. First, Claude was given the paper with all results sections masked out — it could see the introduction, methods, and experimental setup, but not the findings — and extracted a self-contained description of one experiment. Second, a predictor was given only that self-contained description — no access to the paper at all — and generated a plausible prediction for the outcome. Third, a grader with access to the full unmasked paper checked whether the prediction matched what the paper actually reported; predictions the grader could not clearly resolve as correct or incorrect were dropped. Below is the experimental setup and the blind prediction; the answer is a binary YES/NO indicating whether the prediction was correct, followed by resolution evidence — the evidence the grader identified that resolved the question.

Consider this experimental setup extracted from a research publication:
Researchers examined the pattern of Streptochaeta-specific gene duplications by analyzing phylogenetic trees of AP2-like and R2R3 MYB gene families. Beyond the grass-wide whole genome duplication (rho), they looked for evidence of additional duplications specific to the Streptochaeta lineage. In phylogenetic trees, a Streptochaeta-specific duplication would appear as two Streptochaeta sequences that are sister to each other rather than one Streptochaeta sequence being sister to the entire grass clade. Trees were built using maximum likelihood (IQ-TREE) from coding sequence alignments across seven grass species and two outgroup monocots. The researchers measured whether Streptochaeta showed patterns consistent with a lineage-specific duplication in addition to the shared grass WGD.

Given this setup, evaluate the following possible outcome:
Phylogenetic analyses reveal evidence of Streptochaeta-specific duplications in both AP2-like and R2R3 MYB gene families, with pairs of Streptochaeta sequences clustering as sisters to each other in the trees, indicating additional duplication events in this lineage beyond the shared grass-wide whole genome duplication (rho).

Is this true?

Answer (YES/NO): YES